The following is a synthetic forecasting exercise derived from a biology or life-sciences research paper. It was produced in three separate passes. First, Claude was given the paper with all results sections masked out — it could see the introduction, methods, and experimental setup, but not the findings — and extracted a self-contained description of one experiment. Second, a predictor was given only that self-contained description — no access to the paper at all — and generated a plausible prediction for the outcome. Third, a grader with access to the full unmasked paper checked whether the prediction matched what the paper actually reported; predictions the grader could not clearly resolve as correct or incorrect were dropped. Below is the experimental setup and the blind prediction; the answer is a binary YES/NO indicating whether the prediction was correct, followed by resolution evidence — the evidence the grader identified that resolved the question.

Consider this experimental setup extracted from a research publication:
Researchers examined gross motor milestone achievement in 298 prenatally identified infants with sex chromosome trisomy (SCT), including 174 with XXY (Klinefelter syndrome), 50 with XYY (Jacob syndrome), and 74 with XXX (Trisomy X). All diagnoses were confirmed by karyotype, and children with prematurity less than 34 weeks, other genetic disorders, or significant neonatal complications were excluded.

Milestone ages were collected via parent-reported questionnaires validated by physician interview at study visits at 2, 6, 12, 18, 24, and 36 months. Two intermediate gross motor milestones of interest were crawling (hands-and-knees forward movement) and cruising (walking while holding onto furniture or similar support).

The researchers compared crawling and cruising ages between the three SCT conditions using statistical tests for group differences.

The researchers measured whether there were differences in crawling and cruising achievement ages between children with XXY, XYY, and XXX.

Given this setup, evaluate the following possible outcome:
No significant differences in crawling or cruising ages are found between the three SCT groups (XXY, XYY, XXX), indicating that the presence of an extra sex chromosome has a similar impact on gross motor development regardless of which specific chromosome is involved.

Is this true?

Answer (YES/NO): NO